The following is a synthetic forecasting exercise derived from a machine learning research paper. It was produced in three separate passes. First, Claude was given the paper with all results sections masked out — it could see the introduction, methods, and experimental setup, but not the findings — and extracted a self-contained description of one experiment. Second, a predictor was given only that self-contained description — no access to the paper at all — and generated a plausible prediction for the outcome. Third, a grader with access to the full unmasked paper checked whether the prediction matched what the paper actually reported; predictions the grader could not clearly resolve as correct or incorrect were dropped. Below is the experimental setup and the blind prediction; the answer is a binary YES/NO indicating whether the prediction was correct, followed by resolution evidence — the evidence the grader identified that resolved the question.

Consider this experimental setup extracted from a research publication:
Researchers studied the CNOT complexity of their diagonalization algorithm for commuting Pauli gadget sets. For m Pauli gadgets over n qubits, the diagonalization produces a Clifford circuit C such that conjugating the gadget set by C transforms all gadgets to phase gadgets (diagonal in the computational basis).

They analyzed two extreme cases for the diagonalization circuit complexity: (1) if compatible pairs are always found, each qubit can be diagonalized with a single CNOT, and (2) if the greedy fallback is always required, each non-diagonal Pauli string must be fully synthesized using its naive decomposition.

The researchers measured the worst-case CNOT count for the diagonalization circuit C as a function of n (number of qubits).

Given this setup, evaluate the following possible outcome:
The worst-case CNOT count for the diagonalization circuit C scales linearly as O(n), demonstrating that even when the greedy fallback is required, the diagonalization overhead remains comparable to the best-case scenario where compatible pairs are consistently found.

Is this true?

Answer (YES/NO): NO